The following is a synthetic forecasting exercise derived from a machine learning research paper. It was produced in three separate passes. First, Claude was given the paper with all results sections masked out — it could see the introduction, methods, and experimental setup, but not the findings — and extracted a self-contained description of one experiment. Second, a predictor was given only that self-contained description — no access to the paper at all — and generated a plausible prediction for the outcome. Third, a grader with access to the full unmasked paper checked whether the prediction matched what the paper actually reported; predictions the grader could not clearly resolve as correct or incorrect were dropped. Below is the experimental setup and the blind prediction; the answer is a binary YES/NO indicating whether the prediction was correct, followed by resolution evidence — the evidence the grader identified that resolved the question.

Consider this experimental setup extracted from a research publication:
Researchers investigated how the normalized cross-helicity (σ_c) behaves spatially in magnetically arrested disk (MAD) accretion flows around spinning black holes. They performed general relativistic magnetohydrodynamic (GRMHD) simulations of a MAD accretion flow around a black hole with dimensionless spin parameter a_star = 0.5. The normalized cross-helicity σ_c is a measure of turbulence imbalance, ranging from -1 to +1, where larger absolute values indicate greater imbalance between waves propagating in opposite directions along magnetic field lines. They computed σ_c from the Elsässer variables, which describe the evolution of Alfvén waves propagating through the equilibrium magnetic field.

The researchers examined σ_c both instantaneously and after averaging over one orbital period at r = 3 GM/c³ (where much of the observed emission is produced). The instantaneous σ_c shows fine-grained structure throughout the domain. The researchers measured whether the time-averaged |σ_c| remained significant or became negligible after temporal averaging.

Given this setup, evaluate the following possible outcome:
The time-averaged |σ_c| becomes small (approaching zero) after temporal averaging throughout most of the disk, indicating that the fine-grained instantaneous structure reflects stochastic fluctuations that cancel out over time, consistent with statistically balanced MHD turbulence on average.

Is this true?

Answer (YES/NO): NO